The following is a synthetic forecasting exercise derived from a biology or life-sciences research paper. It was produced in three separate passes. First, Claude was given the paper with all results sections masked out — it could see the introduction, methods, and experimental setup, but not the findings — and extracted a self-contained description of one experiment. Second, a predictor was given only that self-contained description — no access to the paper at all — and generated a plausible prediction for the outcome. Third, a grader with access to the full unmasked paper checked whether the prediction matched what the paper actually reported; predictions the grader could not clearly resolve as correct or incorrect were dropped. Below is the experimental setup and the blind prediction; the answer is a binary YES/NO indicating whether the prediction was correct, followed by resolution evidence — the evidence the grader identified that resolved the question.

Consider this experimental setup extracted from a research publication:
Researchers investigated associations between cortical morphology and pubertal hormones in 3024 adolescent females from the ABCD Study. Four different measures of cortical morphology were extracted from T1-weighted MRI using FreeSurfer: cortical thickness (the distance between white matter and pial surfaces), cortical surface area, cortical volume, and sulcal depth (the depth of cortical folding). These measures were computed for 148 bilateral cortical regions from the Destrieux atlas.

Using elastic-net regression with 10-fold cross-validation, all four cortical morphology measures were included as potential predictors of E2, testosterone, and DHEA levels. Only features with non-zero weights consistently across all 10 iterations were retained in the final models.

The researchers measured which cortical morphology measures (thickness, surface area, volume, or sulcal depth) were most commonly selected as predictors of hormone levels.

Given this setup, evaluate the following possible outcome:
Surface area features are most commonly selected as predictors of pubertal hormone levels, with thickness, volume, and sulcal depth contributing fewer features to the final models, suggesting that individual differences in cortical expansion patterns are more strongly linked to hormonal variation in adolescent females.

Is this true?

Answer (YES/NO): NO